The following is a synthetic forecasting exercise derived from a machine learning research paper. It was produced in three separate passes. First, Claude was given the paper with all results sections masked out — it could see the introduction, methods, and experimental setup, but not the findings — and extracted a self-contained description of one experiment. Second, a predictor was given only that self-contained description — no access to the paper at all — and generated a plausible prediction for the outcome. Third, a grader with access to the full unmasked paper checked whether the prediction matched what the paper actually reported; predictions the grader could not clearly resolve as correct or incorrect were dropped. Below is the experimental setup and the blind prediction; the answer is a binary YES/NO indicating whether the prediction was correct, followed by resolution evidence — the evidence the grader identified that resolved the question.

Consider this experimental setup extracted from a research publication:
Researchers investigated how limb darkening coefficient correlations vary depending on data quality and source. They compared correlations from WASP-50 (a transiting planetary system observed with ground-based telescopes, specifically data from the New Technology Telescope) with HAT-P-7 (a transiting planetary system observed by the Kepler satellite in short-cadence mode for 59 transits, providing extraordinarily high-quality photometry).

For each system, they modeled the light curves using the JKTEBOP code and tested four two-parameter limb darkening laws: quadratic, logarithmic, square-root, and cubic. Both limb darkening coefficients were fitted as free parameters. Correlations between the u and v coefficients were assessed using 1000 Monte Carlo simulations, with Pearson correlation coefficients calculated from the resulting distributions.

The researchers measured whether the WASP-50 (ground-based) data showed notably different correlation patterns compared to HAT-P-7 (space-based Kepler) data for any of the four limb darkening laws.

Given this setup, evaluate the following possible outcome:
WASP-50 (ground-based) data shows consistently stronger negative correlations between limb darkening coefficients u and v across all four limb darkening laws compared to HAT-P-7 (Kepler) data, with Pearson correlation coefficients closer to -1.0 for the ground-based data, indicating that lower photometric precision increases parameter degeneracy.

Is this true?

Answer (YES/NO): NO